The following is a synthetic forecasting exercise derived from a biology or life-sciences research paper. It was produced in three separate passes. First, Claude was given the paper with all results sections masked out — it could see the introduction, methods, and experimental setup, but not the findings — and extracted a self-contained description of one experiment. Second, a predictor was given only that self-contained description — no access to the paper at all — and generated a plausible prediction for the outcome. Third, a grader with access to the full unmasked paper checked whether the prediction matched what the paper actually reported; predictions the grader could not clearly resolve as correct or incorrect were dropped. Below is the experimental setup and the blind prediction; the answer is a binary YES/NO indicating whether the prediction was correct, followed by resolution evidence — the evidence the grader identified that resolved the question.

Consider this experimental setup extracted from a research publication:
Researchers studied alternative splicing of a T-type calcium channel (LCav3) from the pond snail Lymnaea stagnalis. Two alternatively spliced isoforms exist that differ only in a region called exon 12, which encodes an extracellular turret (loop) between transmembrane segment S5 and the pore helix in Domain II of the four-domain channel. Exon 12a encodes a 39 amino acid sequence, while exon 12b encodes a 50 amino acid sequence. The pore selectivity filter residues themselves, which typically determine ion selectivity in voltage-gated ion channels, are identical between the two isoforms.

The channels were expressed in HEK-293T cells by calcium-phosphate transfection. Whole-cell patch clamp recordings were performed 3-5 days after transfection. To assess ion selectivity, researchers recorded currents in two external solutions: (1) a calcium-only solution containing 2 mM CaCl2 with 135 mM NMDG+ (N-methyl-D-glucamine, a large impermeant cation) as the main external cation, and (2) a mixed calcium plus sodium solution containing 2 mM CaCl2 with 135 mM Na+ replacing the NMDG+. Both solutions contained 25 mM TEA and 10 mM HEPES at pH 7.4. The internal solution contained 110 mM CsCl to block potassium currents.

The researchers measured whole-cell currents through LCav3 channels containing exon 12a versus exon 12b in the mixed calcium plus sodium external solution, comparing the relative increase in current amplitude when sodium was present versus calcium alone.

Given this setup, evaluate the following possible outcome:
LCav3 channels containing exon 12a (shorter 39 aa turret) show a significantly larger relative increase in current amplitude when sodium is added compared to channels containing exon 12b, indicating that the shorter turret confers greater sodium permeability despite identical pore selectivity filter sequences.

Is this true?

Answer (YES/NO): YES